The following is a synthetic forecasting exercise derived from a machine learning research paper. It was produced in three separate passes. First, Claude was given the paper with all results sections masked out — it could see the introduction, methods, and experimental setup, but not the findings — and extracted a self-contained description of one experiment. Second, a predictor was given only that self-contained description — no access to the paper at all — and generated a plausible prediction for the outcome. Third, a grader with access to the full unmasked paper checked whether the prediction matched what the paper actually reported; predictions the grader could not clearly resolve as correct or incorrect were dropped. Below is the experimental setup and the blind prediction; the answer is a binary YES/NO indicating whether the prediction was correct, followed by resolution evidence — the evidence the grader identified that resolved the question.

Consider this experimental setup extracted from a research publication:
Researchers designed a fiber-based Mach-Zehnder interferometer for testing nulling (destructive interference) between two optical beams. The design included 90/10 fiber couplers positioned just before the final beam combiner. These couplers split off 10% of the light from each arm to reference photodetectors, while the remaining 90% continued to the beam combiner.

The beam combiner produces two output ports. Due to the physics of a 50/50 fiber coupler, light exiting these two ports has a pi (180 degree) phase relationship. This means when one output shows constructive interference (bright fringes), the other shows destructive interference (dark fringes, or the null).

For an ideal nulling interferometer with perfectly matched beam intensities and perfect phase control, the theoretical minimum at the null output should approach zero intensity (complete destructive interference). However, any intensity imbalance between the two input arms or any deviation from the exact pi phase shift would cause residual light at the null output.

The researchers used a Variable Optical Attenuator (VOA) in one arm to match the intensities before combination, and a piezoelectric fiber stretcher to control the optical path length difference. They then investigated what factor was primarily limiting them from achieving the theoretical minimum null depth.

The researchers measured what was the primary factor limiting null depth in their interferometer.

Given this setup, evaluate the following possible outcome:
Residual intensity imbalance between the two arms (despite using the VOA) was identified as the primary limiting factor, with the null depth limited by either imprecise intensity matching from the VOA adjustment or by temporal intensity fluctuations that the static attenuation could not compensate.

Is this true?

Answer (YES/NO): NO